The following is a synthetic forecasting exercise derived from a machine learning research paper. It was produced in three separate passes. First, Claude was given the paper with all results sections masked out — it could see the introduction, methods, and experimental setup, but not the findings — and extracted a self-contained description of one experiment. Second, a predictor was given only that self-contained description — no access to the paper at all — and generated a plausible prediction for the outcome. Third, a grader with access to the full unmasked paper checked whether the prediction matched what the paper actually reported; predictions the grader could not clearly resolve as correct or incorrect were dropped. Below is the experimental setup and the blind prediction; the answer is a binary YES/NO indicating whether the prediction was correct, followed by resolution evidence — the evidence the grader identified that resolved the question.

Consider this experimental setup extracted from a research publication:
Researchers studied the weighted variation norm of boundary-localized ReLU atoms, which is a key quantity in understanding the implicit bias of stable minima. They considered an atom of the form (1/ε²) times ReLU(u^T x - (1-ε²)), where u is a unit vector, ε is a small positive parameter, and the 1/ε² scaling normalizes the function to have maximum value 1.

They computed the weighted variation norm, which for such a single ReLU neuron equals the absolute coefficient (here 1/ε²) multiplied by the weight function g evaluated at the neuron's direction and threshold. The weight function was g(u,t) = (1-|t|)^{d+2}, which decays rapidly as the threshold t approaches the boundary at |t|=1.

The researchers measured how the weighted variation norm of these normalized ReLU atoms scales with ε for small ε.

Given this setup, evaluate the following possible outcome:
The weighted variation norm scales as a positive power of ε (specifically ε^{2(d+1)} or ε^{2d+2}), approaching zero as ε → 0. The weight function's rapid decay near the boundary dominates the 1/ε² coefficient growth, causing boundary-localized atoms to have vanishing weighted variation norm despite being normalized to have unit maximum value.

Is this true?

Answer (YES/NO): YES